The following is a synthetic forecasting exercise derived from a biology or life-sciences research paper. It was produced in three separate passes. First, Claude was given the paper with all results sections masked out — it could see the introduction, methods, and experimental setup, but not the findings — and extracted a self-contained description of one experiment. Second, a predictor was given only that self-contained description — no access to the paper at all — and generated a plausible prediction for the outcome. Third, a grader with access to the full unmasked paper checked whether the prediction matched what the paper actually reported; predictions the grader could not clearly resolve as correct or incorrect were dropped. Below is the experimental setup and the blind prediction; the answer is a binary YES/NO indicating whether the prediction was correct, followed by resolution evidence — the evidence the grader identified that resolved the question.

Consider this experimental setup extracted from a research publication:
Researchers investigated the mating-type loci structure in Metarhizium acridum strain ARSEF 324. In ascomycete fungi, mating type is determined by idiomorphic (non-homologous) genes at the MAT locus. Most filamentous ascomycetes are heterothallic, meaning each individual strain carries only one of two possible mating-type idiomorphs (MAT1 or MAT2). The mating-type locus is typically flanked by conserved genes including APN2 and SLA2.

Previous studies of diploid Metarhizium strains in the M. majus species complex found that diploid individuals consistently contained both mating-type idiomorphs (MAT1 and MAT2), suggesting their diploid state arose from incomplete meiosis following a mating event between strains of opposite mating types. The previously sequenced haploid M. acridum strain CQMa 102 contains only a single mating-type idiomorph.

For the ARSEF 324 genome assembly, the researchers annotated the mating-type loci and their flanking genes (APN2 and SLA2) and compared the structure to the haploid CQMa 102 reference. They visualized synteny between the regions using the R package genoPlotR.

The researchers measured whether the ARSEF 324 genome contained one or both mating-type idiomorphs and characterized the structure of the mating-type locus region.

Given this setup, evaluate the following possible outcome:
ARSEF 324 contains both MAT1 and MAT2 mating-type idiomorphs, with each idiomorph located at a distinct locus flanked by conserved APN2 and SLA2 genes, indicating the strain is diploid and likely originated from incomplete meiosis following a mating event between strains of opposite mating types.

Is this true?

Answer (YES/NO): NO